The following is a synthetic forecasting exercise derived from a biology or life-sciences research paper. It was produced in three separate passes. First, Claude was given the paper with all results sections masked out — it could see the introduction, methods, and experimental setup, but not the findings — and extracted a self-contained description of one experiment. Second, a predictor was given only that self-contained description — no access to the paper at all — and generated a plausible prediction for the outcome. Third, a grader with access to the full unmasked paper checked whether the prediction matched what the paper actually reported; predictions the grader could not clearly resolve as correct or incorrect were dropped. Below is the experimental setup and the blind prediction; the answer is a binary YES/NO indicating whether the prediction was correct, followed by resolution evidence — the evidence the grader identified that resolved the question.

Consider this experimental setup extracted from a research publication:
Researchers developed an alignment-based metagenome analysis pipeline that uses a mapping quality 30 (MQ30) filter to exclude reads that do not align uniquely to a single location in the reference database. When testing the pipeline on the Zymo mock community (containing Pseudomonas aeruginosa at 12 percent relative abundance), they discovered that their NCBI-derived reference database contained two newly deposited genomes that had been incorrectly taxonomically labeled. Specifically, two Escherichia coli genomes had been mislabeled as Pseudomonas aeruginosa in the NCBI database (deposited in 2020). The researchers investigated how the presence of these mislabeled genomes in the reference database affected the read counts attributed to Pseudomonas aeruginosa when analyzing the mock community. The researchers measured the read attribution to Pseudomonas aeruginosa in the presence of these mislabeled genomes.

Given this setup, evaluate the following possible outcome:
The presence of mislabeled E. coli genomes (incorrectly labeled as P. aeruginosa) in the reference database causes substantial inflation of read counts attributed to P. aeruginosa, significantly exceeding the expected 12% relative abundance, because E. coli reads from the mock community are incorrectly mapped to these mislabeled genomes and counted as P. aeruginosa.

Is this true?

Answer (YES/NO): NO